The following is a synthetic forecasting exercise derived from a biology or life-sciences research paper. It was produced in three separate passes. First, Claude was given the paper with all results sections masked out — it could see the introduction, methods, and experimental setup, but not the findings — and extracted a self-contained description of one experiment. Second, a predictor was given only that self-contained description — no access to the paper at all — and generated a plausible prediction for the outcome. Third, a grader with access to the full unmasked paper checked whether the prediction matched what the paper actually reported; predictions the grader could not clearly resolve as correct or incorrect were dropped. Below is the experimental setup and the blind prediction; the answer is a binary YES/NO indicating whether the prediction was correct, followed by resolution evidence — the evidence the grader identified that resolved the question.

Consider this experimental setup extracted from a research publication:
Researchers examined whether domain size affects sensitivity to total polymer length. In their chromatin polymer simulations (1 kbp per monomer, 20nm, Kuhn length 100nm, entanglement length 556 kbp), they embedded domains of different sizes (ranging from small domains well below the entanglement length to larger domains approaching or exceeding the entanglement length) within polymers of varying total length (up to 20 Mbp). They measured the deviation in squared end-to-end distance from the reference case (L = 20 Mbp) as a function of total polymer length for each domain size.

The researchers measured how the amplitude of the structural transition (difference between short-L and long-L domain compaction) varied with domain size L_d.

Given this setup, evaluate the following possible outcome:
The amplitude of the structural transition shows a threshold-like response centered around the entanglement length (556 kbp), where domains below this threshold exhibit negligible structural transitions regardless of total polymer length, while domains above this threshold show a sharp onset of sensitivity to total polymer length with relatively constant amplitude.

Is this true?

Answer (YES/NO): NO